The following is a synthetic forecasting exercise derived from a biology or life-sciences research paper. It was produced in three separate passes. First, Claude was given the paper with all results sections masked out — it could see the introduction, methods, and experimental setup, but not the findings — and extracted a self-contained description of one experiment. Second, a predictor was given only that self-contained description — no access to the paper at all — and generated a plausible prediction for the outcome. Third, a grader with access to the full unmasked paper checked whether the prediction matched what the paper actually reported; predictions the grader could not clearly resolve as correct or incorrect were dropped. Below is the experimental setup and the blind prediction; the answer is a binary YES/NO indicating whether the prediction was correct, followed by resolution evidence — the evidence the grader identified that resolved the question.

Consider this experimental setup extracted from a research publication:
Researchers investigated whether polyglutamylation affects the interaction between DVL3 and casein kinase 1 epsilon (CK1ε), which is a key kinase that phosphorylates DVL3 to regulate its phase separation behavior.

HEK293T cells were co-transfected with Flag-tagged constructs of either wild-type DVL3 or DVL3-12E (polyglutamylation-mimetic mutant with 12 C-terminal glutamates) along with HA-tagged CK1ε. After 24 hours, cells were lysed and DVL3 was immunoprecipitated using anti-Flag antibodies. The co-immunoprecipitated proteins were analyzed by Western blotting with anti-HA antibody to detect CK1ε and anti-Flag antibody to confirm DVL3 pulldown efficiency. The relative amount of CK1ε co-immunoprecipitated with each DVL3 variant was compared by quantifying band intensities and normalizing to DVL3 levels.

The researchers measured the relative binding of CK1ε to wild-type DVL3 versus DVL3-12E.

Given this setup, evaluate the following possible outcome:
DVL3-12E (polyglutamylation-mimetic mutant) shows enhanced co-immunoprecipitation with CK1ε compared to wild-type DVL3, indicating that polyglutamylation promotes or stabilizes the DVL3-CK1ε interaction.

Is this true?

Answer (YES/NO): YES